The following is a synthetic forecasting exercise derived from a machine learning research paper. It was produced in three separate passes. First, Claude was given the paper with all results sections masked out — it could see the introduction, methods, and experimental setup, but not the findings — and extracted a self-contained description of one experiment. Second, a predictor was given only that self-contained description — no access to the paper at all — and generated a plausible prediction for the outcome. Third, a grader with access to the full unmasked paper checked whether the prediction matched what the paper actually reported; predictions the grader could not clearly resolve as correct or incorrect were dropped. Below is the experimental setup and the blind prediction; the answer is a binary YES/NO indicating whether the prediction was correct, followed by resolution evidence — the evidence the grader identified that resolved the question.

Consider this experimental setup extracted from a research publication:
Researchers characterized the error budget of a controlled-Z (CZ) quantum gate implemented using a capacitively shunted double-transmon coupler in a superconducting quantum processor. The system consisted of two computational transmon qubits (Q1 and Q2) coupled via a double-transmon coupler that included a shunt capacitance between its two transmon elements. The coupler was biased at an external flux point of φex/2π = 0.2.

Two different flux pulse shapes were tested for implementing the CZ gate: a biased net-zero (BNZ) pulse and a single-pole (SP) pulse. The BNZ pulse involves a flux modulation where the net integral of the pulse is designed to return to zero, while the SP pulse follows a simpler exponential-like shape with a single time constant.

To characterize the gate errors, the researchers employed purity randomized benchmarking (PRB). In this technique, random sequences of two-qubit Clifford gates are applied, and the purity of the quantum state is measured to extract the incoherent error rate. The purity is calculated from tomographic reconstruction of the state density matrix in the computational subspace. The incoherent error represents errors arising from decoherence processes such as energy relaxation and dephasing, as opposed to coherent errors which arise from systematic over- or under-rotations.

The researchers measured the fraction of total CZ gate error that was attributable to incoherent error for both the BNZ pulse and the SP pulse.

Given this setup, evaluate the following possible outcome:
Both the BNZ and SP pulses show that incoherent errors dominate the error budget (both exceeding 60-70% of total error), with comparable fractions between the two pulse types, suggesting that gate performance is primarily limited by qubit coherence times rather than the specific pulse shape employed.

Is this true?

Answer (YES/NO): NO